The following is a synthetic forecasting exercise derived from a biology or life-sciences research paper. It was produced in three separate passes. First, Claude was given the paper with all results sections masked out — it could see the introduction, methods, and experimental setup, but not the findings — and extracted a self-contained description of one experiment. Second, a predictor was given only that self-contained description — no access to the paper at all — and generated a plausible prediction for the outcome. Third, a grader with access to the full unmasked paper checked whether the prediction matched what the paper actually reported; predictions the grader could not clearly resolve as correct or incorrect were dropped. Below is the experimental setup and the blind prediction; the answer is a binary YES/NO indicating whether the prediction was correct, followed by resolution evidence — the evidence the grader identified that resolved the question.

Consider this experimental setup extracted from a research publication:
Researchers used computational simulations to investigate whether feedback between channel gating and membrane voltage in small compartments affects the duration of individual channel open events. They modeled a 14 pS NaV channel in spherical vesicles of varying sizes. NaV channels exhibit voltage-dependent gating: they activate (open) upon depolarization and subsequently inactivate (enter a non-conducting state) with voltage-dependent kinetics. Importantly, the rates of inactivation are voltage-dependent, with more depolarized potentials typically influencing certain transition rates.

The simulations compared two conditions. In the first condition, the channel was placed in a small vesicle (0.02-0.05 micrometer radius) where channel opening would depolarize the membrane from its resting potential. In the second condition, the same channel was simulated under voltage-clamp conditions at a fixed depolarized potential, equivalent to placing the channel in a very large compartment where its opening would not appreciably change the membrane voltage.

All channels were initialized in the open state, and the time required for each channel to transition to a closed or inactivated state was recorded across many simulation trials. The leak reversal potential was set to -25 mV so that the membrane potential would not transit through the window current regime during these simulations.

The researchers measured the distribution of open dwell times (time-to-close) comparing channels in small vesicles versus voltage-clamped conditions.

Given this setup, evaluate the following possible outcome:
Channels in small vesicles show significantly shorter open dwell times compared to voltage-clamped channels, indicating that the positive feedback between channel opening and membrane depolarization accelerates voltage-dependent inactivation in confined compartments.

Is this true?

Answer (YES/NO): NO